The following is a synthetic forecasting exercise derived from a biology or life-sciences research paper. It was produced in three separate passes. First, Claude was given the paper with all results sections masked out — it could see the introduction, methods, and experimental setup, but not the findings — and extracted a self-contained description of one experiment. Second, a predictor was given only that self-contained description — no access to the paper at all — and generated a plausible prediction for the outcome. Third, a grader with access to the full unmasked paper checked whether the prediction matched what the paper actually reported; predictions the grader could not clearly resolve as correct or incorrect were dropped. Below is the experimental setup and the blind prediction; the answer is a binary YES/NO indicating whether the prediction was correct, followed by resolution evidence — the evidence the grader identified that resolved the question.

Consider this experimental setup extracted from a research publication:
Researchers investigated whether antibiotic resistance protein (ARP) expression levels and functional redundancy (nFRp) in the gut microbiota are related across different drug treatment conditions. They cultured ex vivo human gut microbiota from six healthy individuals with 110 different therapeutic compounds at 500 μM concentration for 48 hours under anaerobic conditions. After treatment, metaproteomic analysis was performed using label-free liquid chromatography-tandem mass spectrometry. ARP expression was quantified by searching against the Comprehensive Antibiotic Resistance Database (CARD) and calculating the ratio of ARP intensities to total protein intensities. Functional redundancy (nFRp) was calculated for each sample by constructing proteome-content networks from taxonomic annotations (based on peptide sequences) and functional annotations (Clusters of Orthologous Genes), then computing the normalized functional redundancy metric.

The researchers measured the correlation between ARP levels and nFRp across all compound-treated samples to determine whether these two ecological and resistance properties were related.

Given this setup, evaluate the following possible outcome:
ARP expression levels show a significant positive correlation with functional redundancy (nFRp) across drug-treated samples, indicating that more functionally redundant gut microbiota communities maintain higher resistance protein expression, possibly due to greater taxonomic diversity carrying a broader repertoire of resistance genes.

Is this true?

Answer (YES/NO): NO